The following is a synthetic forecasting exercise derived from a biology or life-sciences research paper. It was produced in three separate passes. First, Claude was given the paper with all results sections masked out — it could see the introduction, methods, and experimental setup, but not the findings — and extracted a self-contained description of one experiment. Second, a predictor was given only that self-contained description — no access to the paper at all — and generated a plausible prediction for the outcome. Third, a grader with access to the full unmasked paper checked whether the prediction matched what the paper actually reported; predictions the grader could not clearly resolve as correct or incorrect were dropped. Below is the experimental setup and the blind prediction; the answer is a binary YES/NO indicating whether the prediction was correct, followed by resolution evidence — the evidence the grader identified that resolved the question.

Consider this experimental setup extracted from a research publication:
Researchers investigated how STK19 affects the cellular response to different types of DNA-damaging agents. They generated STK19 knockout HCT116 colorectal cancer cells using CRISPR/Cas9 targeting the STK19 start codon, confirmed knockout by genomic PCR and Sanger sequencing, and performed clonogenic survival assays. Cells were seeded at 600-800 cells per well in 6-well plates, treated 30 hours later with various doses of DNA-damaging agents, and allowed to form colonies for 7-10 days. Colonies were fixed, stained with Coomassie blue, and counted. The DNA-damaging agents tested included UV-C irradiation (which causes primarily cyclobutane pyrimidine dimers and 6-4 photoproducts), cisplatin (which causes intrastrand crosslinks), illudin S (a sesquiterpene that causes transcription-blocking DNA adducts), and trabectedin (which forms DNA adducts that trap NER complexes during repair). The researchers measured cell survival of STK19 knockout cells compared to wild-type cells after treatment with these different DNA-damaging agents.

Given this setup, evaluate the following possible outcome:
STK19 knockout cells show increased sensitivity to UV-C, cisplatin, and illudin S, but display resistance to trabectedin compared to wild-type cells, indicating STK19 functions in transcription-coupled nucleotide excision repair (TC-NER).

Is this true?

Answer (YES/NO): YES